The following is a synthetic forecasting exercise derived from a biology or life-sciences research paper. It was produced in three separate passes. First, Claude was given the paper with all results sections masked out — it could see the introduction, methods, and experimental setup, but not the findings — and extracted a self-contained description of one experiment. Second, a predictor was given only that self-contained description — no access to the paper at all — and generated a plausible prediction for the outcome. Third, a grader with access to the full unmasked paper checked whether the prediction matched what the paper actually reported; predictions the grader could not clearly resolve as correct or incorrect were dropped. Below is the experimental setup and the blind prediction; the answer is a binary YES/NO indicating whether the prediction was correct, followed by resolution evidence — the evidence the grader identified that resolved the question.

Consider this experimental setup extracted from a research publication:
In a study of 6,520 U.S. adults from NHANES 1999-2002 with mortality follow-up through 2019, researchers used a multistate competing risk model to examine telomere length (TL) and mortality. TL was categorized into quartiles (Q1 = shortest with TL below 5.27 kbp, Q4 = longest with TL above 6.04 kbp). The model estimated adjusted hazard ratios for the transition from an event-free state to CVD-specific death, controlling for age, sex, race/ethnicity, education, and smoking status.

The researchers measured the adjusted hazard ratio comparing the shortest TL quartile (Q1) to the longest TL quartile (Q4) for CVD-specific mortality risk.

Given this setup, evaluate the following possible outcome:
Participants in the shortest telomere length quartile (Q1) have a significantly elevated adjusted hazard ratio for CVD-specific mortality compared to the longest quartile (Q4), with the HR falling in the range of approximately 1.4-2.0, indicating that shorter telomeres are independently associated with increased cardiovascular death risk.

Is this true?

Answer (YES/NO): YES